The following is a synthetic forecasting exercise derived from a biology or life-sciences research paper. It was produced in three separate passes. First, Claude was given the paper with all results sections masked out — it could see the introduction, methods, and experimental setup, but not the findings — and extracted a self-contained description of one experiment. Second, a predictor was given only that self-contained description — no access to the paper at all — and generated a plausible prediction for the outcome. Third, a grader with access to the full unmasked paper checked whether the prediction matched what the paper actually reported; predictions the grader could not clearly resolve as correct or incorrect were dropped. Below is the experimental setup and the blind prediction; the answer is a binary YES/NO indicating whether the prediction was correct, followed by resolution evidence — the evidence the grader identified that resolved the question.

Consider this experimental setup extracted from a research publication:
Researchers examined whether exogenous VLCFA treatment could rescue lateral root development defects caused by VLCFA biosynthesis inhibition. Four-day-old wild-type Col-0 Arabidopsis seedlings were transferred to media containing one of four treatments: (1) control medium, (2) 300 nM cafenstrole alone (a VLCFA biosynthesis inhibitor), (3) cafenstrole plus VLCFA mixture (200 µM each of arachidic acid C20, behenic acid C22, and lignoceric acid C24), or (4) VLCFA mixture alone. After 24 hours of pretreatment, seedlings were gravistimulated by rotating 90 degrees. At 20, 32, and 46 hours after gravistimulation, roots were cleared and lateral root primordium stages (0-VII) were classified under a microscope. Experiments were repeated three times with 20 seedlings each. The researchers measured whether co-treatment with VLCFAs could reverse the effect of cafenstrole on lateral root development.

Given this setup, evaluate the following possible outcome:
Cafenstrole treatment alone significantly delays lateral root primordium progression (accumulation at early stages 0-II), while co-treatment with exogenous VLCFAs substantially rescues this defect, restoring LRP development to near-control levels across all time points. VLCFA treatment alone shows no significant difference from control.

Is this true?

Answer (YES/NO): NO